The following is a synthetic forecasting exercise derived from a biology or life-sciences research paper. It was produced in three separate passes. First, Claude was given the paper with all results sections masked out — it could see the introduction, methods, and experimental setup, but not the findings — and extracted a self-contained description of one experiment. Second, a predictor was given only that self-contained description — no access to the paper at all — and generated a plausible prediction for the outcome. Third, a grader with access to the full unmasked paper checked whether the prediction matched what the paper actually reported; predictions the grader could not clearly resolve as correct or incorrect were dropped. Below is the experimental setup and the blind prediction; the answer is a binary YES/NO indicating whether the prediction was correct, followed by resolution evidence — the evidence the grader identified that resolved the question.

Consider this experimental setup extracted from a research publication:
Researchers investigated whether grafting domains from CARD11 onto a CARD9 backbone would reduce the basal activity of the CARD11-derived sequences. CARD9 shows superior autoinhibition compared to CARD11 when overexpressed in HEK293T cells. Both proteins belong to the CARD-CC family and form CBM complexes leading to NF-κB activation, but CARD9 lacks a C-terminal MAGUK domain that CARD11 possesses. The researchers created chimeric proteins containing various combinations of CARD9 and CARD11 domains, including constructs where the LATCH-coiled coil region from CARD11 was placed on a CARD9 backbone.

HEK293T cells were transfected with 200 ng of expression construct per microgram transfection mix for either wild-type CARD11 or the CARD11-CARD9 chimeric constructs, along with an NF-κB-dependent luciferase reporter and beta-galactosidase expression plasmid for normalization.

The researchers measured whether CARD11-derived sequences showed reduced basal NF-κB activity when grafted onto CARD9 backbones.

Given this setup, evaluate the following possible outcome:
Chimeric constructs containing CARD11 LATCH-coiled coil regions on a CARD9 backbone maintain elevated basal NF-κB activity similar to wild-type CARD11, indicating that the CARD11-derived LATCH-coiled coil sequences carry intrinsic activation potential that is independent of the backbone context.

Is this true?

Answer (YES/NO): YES